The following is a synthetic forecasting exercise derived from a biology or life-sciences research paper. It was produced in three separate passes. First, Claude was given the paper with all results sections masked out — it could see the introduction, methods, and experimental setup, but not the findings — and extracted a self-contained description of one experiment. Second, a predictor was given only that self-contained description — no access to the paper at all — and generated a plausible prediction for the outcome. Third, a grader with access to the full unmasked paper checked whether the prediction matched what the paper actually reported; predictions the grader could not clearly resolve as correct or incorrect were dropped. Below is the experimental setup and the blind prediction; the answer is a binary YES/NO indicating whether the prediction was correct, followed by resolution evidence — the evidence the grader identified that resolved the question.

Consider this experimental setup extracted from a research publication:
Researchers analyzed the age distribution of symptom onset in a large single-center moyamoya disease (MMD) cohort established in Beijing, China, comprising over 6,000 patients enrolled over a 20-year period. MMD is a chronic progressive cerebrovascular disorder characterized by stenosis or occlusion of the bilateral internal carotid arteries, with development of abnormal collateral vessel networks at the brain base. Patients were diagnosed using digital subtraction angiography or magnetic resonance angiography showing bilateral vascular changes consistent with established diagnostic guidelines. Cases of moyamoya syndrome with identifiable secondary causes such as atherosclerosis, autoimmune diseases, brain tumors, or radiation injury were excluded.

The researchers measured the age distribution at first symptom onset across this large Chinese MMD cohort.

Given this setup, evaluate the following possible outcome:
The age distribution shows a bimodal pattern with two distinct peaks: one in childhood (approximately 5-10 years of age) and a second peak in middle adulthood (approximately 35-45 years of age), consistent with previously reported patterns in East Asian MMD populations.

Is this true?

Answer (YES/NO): YES